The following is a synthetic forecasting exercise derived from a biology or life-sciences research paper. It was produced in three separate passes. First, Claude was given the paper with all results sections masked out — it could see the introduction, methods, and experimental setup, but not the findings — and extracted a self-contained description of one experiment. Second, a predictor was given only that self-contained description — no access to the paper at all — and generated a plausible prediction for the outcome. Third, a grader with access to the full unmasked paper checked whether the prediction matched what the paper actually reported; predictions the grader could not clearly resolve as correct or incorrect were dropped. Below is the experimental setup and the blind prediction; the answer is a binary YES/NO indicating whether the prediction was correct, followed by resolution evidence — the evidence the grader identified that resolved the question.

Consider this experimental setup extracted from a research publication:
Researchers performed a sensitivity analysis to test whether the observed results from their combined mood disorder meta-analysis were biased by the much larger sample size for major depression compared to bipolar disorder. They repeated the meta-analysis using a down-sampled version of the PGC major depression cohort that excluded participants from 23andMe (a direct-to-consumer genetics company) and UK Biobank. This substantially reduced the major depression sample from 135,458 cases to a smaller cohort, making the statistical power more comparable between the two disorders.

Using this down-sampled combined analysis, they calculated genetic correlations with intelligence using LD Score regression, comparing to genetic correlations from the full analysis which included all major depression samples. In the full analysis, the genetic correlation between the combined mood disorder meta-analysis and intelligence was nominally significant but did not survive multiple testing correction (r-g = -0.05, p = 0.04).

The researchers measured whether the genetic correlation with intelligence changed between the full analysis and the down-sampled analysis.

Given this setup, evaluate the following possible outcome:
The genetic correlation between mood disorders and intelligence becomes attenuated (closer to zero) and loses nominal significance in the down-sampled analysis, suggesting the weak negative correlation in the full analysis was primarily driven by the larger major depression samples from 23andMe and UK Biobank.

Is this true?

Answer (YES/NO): NO